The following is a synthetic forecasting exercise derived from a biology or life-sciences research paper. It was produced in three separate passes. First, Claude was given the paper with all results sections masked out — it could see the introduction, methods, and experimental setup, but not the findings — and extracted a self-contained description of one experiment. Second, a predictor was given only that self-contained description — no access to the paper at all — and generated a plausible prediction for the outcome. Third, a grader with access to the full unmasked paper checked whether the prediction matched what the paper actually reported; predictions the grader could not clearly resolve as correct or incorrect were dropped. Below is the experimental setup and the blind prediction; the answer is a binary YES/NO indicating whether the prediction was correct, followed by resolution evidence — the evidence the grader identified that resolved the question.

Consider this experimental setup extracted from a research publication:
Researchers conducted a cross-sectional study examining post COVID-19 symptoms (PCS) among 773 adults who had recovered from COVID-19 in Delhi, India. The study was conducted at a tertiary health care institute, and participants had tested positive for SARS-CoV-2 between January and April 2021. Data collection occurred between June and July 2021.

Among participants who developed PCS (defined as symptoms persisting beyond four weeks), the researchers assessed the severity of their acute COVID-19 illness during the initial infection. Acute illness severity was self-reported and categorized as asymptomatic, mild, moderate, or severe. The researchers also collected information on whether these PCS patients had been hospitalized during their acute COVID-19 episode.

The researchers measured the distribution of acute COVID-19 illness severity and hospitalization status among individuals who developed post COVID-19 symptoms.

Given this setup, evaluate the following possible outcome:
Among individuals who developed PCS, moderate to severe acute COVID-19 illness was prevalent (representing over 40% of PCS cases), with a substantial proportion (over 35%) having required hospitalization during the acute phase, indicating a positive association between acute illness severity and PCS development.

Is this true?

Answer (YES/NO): NO